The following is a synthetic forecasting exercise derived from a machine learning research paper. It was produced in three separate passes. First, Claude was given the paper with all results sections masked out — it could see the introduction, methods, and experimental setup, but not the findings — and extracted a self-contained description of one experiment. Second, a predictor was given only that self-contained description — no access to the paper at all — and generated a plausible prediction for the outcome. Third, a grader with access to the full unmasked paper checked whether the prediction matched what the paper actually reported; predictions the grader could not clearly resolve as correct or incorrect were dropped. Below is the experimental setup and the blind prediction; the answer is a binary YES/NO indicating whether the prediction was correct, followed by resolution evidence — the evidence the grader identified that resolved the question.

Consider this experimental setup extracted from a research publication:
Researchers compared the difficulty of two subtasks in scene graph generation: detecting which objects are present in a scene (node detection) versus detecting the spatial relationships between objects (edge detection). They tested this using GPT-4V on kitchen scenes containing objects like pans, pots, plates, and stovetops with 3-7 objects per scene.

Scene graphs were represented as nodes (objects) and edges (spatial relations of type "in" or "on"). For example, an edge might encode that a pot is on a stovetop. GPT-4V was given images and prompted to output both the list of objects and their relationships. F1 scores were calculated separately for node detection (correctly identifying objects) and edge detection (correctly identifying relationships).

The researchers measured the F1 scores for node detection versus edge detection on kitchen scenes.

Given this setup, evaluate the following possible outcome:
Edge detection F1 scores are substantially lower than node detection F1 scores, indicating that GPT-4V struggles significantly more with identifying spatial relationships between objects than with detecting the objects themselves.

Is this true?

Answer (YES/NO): NO